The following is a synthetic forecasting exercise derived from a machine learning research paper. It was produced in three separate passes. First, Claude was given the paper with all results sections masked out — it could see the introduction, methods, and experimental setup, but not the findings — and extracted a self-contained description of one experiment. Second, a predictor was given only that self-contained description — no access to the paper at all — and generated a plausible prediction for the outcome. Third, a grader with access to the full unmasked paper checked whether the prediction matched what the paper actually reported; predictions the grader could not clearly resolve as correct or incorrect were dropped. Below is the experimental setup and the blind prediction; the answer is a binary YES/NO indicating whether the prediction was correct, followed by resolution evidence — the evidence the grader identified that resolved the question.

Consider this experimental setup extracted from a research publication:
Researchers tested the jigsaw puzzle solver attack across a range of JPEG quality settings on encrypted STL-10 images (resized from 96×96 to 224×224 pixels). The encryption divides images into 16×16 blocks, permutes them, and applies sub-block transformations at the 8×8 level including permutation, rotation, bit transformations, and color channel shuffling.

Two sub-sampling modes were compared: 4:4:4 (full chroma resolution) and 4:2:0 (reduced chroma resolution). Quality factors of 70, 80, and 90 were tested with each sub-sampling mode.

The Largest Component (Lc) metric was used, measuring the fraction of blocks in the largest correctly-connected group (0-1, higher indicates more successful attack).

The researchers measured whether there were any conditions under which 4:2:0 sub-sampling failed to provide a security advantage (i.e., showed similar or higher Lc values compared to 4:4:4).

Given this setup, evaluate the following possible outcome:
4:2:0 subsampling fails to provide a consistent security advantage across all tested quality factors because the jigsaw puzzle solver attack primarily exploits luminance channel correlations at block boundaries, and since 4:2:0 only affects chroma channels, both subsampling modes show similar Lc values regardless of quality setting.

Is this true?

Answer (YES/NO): NO